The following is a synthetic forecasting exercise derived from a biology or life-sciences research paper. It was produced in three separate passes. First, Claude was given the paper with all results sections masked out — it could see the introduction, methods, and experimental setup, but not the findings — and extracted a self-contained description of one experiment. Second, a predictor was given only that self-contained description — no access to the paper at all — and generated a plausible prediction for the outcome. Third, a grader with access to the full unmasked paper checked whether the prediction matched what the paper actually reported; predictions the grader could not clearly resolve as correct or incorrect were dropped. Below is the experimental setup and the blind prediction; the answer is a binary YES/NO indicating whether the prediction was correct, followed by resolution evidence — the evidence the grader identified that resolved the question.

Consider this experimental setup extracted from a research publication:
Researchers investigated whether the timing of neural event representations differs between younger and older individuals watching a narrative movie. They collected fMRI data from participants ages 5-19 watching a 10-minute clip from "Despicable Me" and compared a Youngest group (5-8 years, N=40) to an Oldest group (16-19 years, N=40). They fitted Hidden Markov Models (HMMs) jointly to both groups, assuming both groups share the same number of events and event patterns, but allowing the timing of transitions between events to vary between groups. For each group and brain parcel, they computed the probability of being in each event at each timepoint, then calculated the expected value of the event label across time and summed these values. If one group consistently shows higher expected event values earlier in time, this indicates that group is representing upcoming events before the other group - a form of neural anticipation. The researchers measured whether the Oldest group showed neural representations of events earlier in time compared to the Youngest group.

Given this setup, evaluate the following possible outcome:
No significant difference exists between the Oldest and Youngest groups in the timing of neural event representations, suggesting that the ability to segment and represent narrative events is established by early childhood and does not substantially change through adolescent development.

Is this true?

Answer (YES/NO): NO